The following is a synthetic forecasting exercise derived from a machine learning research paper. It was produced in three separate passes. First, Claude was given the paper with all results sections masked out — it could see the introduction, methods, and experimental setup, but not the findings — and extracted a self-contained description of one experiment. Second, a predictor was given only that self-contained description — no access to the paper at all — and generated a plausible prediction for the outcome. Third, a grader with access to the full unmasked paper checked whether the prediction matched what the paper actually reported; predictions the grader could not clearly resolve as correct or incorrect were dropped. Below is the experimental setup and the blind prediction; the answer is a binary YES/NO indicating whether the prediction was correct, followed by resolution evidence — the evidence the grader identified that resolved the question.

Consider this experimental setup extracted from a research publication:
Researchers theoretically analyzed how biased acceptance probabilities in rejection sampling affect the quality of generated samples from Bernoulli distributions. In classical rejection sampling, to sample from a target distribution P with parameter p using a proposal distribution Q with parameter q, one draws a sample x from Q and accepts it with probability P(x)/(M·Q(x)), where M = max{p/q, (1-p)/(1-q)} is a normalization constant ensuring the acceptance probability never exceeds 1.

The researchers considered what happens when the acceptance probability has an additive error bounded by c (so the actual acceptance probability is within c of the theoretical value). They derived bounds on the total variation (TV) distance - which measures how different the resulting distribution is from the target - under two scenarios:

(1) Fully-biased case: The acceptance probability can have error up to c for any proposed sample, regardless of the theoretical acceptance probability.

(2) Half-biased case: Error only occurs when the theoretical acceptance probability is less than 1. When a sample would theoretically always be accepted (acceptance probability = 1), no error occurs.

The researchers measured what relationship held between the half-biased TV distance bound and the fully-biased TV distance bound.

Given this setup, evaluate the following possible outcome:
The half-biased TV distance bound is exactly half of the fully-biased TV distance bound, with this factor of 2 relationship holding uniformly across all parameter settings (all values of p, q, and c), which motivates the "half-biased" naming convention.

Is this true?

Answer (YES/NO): NO